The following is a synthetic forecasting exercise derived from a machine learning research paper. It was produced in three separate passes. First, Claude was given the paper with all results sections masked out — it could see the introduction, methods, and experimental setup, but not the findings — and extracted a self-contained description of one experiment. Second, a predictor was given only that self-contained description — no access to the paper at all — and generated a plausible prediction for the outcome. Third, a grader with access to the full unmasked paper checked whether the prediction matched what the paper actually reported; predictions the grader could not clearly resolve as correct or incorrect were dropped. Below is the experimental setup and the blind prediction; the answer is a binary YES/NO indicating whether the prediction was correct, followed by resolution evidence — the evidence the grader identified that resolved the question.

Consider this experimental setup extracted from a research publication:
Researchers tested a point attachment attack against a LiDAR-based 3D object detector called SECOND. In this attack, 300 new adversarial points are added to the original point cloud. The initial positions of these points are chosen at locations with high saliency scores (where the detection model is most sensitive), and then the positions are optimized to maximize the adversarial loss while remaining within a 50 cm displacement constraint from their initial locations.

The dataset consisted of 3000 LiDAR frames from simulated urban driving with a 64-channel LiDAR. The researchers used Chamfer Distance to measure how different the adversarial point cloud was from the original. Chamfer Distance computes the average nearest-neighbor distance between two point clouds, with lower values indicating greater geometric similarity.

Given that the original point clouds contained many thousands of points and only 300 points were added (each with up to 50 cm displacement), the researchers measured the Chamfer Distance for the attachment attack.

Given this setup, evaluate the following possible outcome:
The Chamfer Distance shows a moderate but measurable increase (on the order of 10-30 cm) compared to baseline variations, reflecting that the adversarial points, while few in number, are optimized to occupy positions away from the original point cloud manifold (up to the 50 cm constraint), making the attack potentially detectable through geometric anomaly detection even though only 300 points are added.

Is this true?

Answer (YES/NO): NO